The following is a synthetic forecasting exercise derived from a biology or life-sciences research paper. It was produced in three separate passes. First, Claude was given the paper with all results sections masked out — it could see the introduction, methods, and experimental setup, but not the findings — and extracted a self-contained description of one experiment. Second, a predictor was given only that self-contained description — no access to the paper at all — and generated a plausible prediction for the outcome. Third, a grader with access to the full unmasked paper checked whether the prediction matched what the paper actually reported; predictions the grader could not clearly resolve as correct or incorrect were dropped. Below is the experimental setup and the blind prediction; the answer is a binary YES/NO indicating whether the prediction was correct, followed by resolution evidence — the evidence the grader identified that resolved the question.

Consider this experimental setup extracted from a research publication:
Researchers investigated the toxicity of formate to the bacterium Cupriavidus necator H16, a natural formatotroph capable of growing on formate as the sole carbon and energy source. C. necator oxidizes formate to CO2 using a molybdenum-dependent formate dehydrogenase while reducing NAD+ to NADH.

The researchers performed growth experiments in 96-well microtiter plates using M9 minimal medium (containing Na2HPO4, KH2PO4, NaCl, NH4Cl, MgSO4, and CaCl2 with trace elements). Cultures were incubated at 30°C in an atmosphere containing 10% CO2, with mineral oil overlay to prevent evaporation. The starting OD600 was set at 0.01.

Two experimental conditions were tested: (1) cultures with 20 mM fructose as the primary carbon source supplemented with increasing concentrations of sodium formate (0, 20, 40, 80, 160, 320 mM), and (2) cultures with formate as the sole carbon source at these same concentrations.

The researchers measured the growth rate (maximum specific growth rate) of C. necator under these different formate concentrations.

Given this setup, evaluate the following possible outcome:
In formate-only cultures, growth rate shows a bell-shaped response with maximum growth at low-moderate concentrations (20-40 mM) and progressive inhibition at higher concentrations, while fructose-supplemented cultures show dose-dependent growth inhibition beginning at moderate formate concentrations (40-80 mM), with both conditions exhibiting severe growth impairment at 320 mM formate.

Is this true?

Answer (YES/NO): NO